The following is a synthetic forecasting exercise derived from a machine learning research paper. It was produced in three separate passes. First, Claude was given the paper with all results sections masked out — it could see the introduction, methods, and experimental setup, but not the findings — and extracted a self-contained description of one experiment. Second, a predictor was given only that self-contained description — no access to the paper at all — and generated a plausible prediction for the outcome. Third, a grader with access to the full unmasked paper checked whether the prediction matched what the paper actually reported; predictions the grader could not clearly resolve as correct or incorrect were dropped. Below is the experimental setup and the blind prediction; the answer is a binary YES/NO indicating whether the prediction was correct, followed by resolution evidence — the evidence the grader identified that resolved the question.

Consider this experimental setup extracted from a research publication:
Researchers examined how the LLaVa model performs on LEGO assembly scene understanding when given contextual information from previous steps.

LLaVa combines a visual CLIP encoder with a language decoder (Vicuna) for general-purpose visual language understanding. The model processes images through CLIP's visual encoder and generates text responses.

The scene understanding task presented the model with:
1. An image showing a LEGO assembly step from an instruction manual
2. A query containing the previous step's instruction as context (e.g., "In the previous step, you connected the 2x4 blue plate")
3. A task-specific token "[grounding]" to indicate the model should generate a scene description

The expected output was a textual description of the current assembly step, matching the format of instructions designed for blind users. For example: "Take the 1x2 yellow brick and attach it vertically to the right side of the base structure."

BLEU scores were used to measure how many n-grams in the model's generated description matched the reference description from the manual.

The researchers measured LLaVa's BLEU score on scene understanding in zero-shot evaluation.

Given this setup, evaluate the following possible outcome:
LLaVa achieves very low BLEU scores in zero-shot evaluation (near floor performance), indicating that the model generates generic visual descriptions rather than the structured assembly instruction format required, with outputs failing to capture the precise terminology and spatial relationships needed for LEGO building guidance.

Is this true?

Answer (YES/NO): YES